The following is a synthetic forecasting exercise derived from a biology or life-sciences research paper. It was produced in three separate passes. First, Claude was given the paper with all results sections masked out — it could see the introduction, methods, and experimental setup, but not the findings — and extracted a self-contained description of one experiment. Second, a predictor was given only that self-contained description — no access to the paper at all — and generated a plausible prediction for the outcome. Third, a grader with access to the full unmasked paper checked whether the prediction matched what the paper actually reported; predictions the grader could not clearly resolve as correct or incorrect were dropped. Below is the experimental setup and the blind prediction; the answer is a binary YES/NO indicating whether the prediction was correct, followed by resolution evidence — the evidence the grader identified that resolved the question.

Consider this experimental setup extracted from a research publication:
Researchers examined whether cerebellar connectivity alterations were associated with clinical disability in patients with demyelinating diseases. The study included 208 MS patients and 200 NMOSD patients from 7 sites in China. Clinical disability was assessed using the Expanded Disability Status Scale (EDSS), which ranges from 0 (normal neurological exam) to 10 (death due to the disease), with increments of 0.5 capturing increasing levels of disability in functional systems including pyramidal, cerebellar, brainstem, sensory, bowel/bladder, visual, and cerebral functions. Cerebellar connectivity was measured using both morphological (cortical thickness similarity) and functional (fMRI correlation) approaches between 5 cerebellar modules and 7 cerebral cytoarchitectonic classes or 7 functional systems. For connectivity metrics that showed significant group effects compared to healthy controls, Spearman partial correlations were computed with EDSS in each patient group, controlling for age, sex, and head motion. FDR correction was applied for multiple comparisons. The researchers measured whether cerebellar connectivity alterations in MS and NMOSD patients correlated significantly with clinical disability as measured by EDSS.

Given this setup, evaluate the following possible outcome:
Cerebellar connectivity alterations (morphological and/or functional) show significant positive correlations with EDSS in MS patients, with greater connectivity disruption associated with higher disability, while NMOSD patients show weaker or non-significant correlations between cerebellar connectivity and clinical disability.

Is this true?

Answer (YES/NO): NO